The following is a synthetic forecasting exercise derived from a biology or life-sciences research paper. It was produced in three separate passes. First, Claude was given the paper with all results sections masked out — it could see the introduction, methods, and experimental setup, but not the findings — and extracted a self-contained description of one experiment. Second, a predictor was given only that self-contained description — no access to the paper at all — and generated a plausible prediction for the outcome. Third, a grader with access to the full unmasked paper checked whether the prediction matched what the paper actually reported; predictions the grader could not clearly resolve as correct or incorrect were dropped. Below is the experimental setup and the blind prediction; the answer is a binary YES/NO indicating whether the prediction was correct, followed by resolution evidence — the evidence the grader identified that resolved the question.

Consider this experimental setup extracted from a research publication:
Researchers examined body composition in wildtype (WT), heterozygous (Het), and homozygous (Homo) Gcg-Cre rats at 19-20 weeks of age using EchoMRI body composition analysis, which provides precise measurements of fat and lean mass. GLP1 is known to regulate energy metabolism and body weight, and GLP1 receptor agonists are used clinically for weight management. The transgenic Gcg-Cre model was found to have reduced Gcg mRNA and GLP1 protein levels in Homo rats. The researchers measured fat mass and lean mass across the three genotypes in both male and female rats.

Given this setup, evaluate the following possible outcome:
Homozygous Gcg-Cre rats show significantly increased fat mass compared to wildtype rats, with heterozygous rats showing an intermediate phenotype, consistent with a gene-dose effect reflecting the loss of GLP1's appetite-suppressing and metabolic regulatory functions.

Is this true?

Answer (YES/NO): NO